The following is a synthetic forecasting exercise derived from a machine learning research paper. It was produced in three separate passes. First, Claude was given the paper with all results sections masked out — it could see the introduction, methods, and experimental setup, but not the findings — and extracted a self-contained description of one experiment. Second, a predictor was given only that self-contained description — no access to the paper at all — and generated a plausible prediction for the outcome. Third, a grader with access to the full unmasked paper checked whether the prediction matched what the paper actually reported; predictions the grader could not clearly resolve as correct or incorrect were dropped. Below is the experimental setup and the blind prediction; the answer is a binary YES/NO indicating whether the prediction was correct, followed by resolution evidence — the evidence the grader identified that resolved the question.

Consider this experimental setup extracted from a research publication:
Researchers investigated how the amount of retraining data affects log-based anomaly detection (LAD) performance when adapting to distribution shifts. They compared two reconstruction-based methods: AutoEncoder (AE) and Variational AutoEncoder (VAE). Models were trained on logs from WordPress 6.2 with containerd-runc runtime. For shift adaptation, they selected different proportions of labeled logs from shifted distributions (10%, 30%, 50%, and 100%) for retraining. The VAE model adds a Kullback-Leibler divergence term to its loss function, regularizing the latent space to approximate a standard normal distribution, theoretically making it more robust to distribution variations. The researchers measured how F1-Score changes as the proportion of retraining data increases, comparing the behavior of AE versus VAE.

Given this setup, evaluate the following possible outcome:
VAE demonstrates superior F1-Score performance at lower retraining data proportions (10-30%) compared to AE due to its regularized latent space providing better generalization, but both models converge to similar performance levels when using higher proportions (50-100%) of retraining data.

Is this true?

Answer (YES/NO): NO